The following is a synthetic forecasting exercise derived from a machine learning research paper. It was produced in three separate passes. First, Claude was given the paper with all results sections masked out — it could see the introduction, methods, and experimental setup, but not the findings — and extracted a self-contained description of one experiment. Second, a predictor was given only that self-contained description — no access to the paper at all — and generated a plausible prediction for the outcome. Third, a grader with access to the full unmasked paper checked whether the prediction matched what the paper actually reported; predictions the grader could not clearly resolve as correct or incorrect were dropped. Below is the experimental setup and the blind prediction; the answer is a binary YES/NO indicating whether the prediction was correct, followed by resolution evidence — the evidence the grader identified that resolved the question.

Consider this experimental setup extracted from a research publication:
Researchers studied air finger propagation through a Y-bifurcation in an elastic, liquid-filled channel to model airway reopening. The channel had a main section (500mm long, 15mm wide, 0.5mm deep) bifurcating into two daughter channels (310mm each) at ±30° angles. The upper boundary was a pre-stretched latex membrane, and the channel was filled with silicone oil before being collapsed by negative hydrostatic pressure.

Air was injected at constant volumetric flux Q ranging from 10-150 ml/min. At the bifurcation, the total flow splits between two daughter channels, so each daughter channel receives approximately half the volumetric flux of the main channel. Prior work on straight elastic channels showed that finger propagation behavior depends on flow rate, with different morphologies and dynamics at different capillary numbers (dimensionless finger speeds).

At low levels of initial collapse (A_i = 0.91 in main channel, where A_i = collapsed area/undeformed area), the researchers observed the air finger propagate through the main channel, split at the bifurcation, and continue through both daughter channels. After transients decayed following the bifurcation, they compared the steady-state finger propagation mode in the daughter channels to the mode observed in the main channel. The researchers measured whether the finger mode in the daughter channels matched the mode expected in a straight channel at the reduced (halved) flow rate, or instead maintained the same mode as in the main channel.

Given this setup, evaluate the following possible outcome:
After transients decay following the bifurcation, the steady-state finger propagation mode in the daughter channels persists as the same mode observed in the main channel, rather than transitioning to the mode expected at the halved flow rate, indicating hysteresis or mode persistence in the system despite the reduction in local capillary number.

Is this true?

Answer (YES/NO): NO